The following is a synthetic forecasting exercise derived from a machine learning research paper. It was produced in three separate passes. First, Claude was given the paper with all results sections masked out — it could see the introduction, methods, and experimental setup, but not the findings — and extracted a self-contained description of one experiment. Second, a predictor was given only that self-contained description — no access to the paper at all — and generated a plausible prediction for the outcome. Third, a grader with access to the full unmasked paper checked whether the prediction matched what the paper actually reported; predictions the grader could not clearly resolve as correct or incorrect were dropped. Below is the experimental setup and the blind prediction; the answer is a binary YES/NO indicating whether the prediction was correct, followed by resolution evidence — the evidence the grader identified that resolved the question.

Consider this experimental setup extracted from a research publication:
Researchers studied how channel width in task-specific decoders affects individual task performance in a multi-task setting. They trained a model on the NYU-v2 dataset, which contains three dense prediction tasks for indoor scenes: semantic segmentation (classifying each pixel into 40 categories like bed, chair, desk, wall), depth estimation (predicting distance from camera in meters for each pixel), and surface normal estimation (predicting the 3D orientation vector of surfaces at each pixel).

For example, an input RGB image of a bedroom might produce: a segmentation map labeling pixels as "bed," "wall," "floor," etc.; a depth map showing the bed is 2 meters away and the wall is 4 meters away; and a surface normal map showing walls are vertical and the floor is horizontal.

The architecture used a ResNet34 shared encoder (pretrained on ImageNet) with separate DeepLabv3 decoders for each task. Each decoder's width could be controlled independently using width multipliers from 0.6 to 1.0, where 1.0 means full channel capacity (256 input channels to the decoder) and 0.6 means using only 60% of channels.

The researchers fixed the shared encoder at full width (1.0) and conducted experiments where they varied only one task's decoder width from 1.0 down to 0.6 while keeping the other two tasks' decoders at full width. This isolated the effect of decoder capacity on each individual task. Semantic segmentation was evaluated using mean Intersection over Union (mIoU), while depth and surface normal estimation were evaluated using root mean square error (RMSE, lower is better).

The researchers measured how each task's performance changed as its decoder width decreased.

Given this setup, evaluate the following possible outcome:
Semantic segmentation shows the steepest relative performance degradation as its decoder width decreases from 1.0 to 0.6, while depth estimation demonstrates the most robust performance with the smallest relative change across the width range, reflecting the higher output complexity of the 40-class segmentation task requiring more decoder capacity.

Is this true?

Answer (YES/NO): NO